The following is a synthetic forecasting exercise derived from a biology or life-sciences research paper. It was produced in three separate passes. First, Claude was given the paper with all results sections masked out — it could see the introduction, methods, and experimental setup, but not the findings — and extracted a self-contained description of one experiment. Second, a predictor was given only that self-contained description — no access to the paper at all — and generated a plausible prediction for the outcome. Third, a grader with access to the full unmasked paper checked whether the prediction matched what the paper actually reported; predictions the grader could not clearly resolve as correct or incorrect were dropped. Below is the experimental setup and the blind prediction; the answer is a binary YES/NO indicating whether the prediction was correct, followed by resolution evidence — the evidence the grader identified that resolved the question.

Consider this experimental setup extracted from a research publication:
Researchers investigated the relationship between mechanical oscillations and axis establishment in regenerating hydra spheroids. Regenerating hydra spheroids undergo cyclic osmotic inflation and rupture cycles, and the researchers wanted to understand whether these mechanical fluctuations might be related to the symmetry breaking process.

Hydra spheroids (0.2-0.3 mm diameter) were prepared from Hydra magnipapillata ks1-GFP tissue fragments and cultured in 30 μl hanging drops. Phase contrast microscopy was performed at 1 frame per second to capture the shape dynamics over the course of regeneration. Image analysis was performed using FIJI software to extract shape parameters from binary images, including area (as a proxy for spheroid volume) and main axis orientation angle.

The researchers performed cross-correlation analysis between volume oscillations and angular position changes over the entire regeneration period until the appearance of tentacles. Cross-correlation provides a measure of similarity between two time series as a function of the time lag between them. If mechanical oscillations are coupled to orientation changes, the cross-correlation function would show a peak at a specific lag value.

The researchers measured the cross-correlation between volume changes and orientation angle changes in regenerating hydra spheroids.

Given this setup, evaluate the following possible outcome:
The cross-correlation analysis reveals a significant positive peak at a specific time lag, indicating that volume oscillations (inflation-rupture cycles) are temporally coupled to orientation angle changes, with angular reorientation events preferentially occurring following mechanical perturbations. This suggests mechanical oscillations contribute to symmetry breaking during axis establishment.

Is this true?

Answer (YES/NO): YES